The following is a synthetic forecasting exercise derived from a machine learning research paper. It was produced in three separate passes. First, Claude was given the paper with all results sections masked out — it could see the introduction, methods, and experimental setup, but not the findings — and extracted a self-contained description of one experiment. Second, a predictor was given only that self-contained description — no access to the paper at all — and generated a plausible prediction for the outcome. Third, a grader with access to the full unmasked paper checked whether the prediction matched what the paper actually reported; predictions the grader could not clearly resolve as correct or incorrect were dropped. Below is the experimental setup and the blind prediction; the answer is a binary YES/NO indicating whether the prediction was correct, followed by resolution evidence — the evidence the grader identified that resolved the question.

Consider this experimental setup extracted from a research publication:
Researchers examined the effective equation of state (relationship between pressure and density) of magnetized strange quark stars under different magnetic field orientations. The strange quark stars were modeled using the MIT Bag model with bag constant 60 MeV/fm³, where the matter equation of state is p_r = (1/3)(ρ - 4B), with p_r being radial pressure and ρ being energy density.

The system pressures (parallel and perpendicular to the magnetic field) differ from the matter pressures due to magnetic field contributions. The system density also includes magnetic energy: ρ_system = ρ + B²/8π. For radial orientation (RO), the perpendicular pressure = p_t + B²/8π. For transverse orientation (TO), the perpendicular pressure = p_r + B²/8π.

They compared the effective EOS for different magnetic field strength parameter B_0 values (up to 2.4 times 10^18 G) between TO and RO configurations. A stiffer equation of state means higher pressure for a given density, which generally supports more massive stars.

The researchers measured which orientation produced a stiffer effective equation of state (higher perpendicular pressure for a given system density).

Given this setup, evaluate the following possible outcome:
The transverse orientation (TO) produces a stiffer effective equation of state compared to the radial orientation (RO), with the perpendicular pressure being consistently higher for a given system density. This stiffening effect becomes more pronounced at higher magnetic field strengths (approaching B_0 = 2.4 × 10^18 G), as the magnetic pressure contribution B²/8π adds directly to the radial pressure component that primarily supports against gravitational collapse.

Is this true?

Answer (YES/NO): NO